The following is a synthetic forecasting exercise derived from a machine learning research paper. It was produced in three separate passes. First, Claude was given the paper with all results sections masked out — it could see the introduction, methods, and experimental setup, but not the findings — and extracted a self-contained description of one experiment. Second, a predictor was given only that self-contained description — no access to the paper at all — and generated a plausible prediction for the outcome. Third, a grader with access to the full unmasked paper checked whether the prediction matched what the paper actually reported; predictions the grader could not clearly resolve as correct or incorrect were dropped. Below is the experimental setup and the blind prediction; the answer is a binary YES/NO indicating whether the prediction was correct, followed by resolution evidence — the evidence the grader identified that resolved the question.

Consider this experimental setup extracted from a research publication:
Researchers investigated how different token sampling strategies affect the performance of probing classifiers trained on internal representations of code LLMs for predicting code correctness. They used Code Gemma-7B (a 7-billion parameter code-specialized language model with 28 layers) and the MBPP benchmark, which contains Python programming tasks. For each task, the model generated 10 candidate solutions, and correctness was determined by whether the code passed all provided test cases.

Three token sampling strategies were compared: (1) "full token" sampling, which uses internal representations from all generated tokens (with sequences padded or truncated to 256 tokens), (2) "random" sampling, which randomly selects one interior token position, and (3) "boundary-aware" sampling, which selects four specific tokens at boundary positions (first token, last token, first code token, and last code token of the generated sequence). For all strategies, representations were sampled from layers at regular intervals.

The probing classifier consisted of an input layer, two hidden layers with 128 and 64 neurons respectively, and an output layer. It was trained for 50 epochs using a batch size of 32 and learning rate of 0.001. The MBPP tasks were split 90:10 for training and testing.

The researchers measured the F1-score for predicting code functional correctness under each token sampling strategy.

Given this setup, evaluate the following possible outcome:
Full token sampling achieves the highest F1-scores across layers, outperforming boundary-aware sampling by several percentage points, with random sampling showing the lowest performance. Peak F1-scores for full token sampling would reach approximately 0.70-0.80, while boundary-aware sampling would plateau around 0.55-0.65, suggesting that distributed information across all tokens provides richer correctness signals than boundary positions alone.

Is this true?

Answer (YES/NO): NO